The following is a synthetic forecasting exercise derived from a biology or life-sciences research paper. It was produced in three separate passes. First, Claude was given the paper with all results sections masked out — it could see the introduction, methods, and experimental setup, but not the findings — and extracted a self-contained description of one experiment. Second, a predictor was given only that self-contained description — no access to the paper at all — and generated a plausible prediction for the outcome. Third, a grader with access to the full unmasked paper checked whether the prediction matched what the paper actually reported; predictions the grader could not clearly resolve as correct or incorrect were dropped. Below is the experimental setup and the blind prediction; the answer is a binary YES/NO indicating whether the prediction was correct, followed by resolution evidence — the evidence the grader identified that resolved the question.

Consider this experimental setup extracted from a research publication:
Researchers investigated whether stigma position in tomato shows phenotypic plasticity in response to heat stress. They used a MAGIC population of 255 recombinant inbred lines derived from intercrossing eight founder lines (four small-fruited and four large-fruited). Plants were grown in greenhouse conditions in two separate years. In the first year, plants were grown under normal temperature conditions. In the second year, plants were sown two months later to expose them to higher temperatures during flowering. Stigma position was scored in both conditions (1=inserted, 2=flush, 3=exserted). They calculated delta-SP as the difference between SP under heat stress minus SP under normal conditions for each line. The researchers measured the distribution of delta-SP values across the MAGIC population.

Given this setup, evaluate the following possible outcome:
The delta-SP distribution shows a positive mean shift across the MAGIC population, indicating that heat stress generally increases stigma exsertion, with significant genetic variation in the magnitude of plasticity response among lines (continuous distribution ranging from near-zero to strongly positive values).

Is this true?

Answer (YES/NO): NO